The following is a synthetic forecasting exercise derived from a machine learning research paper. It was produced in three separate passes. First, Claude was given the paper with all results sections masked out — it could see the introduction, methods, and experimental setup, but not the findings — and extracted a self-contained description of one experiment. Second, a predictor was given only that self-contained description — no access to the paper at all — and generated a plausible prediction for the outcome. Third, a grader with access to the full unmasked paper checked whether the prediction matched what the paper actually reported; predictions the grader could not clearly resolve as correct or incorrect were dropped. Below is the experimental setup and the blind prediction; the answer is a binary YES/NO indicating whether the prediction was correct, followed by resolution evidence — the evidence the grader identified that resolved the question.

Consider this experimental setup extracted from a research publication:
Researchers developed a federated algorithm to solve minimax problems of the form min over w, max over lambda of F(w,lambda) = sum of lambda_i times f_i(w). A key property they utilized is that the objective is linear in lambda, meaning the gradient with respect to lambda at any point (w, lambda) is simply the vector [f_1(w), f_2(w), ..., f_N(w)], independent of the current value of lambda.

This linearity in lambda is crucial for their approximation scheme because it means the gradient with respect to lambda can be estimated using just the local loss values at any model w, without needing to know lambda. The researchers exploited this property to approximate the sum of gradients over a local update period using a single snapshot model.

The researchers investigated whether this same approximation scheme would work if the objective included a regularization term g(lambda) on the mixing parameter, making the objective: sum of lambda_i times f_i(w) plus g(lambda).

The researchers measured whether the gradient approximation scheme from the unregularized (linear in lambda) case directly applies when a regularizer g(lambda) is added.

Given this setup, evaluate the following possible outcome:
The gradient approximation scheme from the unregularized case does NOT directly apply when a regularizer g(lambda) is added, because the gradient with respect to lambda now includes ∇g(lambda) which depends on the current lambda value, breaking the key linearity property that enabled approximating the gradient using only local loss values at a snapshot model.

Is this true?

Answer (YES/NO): YES